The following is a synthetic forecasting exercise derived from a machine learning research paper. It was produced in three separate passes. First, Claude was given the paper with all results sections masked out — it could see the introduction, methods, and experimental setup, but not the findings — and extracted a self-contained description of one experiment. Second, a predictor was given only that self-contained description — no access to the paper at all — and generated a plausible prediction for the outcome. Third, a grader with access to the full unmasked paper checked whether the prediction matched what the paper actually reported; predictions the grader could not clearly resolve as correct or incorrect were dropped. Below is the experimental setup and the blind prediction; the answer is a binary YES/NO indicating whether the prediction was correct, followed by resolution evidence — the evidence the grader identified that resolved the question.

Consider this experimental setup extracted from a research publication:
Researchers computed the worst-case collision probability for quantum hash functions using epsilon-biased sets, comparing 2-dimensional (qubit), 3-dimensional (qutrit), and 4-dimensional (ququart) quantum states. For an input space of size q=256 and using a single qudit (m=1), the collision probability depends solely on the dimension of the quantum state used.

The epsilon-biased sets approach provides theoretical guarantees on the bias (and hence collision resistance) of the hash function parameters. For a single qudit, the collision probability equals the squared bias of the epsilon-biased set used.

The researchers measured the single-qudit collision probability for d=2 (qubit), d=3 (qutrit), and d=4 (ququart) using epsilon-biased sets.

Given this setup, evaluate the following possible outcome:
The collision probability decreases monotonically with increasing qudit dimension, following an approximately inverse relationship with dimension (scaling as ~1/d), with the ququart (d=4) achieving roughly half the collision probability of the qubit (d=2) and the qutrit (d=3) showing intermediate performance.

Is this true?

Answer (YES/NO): NO